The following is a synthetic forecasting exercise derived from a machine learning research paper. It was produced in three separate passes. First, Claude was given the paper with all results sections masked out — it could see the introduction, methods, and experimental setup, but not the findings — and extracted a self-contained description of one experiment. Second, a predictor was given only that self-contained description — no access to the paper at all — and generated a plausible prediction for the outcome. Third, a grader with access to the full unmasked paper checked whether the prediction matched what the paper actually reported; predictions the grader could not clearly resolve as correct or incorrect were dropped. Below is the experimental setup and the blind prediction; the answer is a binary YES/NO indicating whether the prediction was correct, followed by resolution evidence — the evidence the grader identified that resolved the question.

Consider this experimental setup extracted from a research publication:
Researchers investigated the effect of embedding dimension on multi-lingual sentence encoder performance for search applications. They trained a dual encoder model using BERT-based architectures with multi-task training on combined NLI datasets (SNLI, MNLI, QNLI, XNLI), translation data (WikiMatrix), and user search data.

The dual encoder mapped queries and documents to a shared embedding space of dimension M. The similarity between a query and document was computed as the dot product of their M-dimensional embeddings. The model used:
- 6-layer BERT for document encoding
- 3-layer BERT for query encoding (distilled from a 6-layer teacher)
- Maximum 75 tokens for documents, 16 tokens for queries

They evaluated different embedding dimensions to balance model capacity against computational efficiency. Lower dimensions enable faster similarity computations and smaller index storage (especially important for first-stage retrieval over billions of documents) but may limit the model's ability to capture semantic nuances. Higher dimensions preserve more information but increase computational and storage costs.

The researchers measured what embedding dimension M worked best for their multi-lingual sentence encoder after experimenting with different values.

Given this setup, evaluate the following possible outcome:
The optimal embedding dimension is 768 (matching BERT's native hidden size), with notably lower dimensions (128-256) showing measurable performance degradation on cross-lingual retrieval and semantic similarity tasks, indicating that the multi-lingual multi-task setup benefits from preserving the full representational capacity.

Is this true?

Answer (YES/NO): NO